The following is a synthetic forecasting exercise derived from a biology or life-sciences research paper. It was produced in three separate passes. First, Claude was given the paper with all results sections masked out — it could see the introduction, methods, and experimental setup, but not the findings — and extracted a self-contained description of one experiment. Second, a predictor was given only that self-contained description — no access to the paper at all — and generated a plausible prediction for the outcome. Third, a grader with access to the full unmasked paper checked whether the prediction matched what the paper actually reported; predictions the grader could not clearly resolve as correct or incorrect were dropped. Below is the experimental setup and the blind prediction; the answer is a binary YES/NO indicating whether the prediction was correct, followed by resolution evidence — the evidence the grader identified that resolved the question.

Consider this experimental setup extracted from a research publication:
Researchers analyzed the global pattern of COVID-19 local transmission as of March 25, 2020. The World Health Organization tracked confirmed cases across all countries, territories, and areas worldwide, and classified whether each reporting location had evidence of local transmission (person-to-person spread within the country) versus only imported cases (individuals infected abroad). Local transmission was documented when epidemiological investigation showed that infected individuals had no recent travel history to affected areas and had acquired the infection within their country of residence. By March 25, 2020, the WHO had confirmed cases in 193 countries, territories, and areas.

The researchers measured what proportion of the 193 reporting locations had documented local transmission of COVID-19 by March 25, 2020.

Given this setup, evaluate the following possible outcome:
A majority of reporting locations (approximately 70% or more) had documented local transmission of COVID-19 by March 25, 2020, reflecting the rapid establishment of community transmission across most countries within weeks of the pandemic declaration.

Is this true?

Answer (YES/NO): NO